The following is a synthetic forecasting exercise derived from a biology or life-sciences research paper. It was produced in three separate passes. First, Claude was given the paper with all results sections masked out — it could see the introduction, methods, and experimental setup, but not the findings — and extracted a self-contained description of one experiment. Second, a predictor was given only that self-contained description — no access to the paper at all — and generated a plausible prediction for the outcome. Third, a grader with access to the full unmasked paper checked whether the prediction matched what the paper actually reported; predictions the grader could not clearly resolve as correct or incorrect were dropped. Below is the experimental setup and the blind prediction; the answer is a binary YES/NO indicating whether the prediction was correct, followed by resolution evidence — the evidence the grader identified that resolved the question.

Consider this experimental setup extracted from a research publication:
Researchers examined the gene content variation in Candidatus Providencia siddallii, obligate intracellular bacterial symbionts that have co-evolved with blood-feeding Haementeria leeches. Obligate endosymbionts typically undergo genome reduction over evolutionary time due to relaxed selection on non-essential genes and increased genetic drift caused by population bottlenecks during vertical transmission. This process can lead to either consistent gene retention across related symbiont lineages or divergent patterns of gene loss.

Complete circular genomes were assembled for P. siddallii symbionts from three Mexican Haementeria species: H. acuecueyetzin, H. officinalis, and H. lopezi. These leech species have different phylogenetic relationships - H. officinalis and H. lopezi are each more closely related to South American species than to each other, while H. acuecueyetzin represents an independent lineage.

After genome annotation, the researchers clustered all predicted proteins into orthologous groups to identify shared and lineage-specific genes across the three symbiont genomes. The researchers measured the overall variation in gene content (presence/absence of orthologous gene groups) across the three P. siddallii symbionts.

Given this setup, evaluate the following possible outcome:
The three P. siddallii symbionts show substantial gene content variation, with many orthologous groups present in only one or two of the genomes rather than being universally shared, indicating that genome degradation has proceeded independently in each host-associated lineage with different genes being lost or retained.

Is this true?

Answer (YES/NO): NO